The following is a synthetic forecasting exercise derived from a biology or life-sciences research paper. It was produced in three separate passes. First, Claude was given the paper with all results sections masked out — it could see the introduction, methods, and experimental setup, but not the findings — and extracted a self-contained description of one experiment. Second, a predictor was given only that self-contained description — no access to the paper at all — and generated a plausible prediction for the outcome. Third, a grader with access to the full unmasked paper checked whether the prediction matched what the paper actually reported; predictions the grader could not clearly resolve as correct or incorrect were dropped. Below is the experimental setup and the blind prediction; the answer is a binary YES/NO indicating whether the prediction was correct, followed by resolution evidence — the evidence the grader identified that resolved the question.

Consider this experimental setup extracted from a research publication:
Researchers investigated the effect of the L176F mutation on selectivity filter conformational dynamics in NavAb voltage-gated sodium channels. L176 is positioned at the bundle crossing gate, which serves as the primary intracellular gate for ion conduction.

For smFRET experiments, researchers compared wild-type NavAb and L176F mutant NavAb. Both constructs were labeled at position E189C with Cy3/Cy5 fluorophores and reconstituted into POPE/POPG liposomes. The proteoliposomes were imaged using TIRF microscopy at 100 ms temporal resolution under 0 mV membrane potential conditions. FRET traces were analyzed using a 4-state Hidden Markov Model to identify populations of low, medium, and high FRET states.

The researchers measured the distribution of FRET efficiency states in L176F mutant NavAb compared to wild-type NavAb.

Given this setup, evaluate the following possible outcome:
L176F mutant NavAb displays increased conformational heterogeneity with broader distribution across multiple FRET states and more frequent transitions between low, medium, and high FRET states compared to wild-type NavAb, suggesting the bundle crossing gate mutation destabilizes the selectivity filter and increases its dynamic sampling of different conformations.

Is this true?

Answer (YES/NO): NO